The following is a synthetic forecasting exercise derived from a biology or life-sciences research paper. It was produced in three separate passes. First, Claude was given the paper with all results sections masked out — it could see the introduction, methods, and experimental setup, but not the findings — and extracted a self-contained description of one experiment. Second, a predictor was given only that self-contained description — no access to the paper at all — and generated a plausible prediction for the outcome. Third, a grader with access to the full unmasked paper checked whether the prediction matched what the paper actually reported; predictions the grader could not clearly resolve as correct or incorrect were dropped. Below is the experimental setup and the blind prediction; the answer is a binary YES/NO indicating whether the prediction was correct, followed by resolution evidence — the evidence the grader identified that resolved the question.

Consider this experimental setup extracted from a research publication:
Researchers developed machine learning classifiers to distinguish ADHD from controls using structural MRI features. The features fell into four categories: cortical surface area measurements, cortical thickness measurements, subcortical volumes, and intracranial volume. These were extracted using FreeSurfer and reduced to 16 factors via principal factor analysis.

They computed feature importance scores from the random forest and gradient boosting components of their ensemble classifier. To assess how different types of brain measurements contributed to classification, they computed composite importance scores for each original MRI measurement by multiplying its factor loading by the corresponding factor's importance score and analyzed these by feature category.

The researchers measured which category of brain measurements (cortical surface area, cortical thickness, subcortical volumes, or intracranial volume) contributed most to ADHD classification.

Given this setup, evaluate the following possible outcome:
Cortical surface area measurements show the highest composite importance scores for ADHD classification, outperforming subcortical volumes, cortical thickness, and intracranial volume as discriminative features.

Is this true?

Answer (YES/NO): NO